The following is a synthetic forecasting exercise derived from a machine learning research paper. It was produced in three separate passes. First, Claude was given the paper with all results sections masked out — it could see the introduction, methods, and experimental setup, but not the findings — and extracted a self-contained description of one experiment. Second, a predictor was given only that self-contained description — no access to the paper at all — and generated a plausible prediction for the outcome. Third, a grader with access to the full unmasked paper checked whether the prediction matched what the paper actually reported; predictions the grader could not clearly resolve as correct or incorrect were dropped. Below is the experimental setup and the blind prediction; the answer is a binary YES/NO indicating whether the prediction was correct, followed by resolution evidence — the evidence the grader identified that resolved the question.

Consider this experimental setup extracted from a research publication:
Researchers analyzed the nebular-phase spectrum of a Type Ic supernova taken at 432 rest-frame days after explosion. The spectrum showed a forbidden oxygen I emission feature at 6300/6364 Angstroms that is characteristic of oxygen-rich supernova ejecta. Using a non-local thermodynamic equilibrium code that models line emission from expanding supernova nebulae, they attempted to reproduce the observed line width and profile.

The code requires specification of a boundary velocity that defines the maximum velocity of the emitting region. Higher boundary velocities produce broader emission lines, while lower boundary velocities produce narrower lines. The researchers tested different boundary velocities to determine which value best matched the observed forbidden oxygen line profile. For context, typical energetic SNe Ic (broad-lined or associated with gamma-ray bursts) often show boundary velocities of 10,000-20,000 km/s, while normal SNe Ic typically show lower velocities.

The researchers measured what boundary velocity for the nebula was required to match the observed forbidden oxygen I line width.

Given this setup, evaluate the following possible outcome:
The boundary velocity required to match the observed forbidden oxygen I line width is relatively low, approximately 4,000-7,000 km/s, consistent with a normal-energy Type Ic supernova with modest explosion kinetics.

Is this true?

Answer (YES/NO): YES